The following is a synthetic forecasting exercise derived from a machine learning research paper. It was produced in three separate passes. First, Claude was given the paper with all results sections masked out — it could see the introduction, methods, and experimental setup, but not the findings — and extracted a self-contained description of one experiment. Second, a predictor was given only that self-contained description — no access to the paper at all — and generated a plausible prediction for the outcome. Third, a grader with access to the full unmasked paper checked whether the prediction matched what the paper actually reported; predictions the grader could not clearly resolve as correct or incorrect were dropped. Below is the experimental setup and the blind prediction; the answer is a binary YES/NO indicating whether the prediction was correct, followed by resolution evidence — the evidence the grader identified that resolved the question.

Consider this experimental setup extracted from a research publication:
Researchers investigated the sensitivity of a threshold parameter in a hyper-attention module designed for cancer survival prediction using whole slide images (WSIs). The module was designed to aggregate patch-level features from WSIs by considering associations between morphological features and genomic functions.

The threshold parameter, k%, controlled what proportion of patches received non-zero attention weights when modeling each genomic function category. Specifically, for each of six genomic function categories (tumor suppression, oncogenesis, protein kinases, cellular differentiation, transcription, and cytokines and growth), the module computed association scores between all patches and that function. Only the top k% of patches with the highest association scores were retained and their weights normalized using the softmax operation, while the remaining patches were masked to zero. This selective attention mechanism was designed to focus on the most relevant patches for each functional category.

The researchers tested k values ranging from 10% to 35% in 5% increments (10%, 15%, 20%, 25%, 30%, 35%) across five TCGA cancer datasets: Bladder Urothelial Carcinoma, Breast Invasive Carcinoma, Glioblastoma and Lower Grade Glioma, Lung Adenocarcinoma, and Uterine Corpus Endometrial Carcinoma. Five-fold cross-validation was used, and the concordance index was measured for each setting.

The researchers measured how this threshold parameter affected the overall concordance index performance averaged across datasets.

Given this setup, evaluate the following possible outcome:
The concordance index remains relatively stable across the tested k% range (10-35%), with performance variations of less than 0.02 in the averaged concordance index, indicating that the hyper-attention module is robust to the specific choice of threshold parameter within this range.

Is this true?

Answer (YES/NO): YES